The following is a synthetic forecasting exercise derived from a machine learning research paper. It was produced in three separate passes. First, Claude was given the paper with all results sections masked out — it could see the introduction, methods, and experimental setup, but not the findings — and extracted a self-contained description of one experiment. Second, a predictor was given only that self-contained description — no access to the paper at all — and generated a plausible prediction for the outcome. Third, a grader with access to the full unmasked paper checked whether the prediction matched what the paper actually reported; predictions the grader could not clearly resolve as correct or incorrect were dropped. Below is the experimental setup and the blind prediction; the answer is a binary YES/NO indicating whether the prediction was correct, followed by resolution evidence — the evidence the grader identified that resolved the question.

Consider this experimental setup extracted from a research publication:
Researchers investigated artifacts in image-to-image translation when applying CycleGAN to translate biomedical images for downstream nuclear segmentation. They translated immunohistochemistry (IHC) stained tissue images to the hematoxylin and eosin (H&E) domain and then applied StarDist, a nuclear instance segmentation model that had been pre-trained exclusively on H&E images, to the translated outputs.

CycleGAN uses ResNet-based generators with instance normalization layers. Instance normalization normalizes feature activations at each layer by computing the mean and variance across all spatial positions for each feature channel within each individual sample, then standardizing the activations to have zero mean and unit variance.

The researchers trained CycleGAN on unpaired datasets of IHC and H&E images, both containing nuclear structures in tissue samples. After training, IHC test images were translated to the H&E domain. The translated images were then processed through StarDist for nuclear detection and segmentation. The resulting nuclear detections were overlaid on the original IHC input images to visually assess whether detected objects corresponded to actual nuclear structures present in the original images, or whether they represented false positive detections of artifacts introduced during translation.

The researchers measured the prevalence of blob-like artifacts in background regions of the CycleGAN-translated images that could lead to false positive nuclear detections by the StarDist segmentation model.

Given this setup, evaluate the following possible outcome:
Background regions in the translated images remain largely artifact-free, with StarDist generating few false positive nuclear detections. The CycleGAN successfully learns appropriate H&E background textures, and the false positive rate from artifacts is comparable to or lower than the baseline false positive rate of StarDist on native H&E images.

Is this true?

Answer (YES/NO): NO